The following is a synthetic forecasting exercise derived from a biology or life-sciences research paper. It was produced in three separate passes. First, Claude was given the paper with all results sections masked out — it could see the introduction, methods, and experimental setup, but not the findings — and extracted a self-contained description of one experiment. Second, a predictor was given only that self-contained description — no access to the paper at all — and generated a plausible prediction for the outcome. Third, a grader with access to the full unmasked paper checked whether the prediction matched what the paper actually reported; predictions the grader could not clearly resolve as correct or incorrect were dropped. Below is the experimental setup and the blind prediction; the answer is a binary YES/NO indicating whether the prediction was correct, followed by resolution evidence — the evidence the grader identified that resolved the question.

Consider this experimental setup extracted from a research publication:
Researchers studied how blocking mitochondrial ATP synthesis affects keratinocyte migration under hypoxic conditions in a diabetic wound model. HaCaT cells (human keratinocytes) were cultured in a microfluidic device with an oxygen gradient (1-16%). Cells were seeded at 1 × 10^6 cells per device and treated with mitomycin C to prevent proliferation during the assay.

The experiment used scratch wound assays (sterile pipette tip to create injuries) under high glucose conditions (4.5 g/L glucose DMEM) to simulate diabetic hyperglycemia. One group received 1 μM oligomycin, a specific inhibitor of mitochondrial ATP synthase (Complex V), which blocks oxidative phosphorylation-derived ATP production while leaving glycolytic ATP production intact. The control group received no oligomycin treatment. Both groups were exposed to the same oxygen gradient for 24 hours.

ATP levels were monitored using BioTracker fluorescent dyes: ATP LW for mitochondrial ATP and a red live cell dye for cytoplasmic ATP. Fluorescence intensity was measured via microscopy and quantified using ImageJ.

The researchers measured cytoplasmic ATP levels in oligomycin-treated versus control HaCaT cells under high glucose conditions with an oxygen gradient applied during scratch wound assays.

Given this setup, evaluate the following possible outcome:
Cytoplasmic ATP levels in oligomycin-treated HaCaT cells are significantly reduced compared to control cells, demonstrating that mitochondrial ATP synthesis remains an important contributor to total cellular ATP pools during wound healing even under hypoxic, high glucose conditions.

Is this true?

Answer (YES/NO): NO